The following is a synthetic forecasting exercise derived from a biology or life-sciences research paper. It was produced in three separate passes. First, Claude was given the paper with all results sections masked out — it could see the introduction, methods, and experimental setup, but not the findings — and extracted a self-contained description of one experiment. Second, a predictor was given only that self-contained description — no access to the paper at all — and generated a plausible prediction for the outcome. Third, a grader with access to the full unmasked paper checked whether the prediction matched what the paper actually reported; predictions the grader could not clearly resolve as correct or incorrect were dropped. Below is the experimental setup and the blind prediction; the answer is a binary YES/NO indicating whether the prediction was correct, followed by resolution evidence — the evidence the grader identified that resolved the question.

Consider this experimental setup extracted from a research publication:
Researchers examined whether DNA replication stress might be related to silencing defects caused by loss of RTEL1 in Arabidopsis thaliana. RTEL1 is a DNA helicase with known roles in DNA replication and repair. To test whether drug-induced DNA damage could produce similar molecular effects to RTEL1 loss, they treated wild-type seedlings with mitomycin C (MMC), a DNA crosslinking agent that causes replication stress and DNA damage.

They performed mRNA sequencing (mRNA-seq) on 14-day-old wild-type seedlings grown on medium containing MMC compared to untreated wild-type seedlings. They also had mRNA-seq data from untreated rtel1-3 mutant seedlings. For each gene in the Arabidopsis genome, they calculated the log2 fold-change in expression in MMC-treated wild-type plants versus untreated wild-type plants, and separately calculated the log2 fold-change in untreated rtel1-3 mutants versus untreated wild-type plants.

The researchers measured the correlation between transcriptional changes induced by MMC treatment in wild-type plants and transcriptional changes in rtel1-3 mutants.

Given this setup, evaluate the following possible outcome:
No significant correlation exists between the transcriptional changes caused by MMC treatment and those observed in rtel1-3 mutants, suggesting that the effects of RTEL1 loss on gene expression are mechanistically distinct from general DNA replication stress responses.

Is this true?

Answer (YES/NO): NO